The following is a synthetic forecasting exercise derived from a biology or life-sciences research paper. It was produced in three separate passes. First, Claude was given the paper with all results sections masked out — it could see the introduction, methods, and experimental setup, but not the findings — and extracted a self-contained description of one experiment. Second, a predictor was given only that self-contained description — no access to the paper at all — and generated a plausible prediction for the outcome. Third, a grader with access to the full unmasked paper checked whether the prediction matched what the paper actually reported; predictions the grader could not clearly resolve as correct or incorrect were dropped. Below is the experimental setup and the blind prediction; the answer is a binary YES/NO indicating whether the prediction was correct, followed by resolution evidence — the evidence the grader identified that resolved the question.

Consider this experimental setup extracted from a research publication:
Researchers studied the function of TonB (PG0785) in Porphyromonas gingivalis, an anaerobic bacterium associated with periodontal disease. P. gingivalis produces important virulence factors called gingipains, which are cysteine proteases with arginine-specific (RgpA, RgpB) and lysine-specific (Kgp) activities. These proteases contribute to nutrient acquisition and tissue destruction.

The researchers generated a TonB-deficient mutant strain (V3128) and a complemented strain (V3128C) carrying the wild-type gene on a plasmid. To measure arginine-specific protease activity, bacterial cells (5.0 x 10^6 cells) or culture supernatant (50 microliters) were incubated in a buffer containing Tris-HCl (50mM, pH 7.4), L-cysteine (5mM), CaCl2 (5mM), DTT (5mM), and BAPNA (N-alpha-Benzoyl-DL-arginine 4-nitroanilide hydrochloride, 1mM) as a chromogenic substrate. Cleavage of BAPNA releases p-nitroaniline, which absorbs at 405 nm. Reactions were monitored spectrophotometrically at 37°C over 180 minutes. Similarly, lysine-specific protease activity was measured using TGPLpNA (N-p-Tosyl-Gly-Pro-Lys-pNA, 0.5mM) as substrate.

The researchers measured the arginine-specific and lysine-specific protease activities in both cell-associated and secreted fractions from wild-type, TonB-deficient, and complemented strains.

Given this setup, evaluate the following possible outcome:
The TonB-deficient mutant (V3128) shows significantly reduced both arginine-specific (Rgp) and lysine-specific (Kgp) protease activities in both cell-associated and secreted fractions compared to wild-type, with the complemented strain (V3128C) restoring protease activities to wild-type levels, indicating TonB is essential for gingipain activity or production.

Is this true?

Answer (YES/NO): NO